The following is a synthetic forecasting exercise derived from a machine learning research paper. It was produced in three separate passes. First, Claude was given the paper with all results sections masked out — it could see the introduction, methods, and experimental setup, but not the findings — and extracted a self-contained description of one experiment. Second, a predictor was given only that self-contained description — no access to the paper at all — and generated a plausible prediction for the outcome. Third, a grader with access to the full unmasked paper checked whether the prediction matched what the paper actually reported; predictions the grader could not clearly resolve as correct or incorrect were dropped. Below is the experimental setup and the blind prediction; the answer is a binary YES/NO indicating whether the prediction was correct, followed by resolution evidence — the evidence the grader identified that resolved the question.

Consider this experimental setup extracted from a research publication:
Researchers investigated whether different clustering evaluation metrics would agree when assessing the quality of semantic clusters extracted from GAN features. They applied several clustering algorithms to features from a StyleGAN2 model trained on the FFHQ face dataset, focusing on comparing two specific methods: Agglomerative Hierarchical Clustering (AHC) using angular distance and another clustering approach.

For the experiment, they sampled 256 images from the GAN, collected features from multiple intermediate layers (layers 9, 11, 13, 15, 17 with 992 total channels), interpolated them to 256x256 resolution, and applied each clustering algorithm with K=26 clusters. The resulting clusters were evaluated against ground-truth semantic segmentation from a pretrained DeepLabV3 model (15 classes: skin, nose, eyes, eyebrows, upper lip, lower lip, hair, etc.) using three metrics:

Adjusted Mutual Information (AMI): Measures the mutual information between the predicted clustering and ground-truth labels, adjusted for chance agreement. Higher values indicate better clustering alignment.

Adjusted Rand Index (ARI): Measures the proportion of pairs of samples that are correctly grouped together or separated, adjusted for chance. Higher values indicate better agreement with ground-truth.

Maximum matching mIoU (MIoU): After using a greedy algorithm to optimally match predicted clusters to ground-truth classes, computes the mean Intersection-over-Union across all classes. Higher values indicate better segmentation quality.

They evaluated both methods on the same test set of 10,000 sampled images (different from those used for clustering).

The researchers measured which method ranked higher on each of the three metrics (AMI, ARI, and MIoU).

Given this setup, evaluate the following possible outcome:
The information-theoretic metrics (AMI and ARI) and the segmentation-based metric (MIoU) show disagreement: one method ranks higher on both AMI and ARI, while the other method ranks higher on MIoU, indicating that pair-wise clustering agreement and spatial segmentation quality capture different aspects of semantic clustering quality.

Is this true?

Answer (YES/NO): NO